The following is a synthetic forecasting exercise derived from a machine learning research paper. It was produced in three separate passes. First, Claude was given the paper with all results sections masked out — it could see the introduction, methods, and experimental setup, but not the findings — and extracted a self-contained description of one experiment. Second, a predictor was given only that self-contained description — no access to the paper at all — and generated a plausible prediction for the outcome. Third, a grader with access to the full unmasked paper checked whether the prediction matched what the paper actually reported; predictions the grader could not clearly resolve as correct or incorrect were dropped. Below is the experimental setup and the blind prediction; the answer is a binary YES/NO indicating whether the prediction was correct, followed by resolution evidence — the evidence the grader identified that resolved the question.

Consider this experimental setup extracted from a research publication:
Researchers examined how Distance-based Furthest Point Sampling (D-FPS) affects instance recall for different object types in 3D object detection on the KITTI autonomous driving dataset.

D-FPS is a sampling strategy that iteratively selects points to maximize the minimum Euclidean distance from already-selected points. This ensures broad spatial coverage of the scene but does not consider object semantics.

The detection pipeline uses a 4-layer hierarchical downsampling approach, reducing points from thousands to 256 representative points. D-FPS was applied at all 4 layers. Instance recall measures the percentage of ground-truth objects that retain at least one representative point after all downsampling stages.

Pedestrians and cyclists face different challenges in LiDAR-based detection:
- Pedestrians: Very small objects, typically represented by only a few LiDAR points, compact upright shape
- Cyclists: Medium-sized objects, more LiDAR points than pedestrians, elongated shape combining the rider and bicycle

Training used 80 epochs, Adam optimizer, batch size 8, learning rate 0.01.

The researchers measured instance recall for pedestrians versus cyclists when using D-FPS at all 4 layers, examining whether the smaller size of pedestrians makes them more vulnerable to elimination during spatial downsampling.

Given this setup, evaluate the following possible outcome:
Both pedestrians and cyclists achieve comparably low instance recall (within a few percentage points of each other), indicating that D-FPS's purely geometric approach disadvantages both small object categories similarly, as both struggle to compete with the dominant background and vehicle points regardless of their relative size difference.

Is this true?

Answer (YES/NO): YES